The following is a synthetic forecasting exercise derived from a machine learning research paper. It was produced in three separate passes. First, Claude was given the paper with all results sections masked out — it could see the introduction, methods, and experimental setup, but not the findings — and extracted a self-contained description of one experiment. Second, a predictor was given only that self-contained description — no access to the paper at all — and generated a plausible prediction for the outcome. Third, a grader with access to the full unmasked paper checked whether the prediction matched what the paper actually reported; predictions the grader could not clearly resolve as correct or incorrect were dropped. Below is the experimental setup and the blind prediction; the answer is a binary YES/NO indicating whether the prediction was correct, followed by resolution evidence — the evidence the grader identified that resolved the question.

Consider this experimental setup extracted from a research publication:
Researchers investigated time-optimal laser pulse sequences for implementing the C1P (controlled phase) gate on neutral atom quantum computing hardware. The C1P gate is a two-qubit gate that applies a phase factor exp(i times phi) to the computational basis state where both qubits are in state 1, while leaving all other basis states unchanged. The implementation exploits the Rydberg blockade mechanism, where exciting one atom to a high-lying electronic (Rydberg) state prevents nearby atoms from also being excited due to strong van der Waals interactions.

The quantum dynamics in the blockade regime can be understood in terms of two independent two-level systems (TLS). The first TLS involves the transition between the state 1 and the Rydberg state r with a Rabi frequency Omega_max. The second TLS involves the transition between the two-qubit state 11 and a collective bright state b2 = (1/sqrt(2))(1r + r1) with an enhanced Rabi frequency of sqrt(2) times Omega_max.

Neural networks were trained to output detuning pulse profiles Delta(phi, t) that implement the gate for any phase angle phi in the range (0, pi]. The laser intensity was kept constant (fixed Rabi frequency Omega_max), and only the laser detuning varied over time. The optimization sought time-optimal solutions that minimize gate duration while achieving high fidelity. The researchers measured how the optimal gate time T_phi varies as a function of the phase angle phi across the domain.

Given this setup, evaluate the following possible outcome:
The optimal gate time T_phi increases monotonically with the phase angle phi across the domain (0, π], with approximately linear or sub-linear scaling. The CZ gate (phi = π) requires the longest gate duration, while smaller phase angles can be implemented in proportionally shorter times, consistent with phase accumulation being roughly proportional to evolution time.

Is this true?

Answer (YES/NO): YES